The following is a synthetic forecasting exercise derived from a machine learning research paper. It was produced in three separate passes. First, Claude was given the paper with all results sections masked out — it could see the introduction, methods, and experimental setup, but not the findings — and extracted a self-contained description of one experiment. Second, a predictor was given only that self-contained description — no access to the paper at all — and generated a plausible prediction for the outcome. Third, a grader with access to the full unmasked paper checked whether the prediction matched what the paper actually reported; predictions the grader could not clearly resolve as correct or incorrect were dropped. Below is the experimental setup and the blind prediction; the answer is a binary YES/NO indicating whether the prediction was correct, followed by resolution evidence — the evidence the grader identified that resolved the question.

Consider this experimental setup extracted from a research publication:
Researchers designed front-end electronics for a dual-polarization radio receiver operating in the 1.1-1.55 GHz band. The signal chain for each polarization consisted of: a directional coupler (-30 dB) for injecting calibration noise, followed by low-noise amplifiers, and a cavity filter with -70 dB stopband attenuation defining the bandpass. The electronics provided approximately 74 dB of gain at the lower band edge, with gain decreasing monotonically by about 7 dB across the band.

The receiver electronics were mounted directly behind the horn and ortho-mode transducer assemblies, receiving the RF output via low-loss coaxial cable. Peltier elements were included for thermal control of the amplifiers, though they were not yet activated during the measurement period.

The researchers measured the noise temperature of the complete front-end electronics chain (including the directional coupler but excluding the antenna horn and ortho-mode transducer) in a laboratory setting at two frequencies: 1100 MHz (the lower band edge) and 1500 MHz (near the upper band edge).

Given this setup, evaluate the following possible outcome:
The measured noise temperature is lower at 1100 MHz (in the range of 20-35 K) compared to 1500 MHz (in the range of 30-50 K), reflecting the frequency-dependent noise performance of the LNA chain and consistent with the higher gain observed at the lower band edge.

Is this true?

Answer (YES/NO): NO